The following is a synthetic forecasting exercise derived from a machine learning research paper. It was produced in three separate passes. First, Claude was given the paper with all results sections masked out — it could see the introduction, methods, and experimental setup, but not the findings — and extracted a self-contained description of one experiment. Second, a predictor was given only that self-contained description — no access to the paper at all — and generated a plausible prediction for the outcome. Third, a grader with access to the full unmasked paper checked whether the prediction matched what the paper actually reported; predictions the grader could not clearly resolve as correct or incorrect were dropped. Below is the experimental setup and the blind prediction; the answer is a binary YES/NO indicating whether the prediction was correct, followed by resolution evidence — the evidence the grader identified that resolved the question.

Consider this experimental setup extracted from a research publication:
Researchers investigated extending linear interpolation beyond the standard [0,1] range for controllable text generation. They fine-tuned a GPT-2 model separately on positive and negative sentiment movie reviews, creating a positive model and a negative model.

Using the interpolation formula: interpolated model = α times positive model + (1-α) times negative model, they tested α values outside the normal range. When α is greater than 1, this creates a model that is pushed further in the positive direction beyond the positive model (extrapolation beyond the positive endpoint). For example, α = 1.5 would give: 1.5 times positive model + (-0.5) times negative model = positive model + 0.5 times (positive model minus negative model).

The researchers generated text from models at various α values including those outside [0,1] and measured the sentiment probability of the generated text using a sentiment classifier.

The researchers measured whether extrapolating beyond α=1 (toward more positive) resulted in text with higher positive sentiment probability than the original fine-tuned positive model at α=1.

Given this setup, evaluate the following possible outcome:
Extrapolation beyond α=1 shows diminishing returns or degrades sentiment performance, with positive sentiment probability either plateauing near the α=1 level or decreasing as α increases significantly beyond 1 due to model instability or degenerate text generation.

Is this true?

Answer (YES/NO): NO